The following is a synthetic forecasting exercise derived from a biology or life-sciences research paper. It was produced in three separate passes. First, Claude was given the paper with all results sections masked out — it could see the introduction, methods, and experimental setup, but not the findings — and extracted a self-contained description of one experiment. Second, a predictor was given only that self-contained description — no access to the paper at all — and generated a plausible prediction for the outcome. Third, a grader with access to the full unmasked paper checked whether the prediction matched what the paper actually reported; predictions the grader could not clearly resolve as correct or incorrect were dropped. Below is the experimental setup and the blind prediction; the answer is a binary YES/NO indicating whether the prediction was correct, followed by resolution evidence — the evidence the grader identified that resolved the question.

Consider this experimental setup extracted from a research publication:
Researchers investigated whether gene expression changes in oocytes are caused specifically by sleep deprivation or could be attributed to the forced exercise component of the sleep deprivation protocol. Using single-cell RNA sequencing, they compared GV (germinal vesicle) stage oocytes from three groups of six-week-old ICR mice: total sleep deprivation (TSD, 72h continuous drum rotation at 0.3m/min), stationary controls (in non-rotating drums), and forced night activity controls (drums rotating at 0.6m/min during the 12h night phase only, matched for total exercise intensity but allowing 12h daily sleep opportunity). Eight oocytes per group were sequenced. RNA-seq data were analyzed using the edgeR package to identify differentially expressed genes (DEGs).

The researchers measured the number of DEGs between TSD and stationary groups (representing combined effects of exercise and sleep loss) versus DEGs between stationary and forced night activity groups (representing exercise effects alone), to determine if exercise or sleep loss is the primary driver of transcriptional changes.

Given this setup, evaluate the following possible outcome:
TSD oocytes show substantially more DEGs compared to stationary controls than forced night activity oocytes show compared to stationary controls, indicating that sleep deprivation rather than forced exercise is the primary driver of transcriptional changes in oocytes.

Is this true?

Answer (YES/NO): NO